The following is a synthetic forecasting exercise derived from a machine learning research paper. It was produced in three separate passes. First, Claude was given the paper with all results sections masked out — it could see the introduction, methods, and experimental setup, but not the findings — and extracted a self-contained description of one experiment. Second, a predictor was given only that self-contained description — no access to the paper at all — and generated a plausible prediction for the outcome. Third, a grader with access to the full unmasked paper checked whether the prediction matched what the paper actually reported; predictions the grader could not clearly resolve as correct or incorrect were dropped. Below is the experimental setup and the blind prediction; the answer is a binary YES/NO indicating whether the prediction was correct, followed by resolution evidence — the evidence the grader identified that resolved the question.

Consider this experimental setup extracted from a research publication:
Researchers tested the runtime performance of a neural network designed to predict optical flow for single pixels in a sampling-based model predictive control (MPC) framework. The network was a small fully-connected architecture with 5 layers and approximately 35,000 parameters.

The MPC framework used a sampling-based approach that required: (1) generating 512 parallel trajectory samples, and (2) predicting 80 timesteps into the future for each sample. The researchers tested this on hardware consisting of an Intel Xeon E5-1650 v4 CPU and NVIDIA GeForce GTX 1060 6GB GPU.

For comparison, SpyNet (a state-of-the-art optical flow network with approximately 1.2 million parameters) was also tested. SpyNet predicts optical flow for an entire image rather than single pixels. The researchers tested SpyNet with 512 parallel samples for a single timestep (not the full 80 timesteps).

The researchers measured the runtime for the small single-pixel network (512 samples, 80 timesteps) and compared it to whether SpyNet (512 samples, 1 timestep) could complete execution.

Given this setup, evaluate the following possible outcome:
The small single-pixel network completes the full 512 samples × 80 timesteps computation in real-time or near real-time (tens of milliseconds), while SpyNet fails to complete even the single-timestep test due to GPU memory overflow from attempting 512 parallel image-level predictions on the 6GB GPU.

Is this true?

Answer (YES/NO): YES